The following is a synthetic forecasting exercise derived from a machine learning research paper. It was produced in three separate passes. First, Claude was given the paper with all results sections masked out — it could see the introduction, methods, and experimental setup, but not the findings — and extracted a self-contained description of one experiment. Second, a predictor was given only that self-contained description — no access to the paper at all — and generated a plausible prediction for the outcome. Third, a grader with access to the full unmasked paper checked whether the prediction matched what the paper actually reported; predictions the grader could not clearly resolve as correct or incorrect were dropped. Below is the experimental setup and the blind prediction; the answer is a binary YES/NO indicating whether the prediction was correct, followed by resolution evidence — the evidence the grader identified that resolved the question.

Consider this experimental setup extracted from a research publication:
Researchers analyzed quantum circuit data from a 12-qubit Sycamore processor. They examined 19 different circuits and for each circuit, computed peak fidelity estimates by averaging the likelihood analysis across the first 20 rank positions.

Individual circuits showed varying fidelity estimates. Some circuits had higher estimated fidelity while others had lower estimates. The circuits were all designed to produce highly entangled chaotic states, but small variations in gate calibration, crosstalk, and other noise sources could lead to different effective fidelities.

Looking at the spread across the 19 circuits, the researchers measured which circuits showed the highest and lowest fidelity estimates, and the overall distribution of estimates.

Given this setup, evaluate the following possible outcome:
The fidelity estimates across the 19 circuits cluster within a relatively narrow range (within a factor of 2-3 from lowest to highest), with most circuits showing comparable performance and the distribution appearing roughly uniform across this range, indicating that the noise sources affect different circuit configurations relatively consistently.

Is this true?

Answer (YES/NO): YES